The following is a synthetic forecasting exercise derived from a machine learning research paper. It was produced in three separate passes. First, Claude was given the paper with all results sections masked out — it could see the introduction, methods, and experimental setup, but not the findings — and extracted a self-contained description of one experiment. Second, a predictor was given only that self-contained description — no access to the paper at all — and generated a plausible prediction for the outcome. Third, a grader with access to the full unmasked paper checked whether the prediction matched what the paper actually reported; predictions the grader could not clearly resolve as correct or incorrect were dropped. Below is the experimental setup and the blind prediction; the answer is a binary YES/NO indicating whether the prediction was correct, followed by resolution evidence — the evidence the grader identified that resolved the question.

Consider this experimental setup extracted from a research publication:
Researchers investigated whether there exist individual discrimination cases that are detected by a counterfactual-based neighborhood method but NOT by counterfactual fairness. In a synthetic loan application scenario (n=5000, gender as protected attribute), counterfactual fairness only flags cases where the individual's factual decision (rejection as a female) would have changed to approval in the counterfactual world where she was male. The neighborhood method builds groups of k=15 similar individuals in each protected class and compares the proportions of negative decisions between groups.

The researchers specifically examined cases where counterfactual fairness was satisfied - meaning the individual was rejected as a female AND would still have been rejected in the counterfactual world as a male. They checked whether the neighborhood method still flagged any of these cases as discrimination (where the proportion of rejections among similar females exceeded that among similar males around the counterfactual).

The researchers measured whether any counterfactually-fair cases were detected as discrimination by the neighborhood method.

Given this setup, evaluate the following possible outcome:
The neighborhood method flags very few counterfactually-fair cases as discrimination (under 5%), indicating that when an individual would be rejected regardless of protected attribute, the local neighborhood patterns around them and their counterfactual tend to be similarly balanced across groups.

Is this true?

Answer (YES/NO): YES